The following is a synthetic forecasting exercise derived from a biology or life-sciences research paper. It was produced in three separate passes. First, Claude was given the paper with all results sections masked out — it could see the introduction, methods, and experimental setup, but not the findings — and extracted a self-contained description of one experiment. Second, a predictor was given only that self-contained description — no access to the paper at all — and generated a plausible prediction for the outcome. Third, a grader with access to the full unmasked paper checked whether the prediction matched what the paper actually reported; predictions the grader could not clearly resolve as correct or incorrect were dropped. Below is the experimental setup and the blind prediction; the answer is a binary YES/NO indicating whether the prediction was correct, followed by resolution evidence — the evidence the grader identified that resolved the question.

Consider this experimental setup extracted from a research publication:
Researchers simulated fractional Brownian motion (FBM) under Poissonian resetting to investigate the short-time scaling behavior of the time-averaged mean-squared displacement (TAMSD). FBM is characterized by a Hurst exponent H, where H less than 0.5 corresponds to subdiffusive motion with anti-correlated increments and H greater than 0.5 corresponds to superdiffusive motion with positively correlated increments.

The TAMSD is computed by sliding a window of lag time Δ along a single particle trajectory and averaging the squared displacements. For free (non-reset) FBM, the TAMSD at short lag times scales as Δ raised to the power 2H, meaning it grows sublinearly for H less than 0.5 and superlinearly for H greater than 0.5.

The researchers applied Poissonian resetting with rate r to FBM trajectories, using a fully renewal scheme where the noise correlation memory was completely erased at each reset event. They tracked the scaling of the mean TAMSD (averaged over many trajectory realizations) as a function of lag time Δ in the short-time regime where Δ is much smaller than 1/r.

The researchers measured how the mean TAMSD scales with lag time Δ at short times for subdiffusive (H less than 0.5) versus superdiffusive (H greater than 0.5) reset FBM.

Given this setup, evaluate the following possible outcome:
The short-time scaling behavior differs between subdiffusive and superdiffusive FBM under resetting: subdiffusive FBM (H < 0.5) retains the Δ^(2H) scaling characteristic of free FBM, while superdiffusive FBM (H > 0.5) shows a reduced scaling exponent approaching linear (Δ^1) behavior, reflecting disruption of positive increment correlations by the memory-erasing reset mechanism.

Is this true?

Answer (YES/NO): YES